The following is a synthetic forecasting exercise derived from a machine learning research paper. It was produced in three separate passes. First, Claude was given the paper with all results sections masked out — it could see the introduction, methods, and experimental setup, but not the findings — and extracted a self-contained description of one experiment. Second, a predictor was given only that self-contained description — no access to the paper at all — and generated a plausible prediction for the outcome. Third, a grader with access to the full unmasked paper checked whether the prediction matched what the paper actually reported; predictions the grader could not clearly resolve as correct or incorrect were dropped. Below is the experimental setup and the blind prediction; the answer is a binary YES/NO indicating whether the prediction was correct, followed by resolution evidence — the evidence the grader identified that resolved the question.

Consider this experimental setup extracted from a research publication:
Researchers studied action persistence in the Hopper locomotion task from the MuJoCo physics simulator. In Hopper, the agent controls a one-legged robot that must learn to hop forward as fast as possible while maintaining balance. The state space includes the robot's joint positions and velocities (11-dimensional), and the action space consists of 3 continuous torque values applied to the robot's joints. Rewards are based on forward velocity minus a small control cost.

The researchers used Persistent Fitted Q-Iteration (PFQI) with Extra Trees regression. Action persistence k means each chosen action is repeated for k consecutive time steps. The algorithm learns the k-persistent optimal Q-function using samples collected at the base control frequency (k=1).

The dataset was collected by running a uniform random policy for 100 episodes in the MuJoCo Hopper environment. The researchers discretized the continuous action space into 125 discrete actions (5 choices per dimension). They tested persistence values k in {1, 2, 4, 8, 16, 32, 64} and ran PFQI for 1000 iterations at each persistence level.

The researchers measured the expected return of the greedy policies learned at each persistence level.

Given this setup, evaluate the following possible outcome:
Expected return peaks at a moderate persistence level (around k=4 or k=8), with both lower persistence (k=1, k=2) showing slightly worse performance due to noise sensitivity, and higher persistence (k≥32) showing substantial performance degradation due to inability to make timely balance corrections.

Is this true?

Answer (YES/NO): NO